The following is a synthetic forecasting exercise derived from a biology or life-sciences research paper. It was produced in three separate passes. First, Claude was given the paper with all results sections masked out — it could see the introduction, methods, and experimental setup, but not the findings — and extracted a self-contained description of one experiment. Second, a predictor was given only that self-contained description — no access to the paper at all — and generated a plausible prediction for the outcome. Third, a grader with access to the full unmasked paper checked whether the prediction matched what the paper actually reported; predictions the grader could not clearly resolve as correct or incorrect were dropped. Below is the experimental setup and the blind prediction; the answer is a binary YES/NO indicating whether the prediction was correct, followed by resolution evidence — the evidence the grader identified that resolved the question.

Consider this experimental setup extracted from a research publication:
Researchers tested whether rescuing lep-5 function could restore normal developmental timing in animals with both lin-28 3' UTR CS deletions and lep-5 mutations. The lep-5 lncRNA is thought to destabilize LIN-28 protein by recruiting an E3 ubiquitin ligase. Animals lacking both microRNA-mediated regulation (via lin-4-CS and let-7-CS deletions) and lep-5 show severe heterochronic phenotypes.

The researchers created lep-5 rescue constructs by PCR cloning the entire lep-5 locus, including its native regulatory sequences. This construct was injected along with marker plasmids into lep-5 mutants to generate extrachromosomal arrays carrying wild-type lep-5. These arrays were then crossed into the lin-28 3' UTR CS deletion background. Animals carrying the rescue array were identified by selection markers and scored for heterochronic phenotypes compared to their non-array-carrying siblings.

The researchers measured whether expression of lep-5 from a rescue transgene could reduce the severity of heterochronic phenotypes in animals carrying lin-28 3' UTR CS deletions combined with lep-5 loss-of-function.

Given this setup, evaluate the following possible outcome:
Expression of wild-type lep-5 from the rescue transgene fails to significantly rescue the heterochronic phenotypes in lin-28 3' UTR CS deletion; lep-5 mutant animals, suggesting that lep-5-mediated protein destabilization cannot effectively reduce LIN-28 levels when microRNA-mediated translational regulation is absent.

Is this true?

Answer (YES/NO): NO